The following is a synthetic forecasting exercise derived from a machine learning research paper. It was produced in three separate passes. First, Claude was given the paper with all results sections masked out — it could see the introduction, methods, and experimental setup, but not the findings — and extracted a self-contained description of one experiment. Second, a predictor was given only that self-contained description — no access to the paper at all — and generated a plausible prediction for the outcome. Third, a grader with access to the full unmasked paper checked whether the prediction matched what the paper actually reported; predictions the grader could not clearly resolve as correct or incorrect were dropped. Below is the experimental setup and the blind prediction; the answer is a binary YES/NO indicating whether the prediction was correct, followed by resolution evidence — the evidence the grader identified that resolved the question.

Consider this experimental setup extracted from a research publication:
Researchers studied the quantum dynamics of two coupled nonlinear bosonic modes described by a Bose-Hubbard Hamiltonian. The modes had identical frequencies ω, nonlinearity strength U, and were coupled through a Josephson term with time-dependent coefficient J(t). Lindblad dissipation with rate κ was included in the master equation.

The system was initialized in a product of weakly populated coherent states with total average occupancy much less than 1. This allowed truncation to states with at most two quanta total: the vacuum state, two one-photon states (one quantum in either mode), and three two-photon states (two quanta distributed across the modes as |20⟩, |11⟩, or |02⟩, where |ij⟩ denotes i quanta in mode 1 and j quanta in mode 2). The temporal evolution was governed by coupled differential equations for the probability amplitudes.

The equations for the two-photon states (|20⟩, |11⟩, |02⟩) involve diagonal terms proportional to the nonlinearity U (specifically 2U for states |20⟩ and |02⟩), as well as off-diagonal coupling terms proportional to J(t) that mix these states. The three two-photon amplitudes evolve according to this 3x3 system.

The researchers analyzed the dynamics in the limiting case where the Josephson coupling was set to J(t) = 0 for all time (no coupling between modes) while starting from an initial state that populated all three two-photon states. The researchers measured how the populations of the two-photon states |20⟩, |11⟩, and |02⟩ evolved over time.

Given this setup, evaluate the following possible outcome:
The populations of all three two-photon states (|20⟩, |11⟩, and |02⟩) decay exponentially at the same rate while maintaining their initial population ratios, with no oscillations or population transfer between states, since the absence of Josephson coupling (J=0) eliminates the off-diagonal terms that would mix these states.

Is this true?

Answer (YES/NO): YES